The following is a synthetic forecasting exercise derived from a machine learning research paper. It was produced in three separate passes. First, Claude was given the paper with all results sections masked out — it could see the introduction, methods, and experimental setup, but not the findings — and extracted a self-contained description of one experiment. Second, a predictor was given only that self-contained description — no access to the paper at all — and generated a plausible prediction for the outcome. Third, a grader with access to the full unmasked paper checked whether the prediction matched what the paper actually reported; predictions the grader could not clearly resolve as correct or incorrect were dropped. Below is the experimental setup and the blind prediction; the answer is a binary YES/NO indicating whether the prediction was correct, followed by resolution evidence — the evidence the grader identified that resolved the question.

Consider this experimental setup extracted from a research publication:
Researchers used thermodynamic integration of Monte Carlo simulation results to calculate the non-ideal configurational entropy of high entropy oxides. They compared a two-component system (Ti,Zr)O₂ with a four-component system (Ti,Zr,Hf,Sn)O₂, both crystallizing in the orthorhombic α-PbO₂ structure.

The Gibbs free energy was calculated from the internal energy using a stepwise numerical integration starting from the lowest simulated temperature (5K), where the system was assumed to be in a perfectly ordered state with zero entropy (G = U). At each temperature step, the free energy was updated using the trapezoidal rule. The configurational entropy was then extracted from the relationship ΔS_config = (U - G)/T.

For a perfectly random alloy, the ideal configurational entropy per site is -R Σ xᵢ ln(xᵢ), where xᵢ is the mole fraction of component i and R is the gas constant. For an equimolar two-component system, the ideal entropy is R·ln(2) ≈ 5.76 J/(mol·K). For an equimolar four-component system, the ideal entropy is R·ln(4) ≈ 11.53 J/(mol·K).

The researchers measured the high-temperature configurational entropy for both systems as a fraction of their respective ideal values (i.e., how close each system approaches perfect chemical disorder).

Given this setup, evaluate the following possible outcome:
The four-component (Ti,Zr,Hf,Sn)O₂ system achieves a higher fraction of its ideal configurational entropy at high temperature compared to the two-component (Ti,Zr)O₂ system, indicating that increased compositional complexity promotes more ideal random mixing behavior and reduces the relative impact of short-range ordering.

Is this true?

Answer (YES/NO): YES